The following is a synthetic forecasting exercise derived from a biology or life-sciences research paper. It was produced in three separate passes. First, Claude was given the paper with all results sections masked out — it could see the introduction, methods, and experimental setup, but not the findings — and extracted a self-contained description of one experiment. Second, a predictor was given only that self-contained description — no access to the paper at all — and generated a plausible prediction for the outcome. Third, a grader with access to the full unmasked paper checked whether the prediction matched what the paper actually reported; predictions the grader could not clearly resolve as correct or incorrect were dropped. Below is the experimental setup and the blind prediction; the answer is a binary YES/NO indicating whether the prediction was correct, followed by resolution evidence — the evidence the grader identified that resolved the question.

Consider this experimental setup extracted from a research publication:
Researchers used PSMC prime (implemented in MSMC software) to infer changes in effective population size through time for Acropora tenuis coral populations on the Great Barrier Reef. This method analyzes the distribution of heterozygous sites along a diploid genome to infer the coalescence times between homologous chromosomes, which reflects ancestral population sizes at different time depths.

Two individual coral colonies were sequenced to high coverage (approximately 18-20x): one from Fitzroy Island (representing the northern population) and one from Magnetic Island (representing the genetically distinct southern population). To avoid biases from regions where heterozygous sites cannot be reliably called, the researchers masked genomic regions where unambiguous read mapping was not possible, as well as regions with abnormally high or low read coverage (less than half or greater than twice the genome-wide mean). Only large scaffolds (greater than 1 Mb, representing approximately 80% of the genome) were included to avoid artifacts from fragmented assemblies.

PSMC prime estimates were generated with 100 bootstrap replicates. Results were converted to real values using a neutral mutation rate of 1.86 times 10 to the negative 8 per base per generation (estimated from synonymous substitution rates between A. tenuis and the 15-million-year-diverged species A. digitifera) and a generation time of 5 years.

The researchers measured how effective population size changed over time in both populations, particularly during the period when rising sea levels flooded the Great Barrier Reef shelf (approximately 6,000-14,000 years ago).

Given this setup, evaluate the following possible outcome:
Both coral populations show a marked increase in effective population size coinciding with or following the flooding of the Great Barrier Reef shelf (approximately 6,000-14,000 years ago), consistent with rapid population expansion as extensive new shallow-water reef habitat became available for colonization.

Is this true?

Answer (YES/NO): NO